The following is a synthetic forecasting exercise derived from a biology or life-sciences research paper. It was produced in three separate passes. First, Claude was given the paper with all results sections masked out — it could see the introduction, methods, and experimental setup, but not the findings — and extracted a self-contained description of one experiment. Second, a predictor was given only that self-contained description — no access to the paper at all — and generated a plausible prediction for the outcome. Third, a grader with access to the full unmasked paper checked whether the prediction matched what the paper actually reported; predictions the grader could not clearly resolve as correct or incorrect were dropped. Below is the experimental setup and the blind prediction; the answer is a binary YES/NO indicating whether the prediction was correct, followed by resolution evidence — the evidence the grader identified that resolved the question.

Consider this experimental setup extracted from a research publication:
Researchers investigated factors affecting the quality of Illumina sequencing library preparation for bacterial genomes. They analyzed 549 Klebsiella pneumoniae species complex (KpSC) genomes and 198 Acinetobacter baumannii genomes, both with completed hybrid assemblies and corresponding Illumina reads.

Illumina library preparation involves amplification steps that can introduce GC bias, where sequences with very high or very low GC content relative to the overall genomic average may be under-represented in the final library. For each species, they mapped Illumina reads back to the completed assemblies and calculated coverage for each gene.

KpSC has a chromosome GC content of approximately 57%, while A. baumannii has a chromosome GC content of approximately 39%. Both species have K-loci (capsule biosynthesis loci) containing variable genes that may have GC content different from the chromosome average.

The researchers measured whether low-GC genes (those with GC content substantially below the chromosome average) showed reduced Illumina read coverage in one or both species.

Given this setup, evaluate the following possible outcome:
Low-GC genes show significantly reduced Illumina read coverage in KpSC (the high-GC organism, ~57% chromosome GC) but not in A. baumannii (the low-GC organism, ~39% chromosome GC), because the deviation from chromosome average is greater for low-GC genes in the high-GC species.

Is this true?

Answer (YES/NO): YES